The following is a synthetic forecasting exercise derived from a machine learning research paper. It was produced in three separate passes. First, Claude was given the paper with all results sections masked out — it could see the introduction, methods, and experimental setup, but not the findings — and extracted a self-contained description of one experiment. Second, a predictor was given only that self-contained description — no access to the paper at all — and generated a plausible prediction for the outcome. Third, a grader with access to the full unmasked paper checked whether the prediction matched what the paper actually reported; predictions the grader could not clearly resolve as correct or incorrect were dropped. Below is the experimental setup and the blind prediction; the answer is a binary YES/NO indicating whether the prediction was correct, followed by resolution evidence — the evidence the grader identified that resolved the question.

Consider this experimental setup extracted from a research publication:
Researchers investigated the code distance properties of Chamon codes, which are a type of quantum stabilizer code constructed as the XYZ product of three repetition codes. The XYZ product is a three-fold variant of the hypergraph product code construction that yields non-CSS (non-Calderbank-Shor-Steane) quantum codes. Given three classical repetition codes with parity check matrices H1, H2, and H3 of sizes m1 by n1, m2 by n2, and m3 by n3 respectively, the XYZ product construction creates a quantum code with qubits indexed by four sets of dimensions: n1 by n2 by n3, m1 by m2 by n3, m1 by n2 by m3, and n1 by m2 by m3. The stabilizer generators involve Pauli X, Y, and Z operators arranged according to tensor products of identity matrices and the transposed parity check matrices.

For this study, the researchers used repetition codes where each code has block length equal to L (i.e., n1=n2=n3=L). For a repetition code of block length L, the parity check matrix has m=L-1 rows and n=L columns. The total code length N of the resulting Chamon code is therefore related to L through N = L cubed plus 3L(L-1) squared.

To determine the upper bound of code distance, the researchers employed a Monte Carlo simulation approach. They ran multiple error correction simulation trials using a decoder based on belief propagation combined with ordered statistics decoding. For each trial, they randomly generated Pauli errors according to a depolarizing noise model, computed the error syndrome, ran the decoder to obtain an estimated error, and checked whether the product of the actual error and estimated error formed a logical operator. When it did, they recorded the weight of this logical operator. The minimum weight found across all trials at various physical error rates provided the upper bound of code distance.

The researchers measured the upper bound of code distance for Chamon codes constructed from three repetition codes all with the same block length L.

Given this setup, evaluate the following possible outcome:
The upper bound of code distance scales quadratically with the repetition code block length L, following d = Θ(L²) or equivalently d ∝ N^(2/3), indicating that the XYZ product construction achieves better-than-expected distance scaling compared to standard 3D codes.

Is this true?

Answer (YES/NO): NO